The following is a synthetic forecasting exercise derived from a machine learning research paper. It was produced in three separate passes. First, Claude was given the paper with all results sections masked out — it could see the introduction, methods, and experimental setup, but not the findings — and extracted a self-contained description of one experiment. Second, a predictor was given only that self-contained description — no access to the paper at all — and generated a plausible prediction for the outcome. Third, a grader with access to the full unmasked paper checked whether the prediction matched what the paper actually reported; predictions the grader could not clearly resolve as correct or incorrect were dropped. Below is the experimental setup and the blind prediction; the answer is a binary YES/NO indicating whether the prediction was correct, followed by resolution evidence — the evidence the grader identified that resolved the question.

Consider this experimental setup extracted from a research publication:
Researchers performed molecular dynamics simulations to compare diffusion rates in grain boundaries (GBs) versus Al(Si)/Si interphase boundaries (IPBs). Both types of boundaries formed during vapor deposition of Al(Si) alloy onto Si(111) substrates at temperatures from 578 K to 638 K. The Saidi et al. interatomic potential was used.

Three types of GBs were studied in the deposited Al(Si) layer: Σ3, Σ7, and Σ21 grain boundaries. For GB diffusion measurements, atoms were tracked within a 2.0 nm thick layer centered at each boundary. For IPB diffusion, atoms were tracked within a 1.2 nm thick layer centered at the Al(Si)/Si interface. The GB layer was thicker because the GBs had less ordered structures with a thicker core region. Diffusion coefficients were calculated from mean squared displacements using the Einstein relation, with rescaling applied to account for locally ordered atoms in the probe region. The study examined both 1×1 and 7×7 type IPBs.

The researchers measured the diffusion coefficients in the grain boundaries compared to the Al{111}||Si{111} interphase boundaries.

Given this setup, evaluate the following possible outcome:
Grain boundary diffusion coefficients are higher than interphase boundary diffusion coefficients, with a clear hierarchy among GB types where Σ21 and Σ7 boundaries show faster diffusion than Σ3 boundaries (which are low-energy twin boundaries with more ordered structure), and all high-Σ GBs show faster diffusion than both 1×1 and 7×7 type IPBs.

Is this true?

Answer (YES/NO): YES